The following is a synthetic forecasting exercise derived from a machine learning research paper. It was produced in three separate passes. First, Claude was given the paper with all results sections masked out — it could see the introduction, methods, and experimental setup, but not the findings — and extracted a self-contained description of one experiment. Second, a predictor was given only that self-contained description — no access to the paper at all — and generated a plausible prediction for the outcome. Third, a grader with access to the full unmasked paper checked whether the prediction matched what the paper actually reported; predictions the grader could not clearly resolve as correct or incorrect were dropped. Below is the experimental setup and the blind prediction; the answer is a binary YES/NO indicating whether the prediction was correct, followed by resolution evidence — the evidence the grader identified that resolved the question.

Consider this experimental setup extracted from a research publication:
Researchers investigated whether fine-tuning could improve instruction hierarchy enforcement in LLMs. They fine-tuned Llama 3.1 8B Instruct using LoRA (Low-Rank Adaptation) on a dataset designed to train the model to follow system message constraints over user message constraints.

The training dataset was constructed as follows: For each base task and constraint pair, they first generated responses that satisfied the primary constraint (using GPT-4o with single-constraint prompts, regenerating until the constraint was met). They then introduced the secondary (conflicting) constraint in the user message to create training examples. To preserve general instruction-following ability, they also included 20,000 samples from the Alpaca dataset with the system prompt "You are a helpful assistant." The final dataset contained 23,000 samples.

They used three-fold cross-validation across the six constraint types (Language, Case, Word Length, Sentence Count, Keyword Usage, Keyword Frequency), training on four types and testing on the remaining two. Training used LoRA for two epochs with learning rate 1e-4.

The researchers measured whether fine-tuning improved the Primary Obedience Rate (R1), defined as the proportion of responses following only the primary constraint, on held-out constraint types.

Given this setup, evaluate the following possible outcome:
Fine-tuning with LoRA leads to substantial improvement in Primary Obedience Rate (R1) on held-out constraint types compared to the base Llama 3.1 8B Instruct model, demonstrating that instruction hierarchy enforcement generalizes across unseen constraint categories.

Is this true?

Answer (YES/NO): NO